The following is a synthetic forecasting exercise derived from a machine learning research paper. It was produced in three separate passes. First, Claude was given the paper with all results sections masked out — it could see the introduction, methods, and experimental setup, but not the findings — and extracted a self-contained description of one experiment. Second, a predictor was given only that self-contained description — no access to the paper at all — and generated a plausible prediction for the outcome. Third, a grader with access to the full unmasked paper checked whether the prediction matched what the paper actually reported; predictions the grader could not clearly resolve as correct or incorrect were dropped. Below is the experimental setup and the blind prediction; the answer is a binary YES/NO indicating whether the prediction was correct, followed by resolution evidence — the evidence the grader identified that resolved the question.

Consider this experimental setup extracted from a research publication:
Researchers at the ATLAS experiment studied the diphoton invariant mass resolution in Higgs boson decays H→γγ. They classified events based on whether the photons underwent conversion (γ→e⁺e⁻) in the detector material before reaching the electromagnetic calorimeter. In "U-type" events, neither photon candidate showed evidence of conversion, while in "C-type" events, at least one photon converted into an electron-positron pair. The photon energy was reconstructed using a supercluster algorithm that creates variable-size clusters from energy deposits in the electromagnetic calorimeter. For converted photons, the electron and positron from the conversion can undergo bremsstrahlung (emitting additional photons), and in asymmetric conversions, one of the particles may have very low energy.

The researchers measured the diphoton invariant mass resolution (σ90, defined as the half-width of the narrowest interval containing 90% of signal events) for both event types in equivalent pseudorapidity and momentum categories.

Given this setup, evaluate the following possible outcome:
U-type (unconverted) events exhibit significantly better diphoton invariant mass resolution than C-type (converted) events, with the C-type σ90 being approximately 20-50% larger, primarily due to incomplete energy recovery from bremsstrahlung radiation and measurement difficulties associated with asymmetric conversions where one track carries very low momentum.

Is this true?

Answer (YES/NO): NO